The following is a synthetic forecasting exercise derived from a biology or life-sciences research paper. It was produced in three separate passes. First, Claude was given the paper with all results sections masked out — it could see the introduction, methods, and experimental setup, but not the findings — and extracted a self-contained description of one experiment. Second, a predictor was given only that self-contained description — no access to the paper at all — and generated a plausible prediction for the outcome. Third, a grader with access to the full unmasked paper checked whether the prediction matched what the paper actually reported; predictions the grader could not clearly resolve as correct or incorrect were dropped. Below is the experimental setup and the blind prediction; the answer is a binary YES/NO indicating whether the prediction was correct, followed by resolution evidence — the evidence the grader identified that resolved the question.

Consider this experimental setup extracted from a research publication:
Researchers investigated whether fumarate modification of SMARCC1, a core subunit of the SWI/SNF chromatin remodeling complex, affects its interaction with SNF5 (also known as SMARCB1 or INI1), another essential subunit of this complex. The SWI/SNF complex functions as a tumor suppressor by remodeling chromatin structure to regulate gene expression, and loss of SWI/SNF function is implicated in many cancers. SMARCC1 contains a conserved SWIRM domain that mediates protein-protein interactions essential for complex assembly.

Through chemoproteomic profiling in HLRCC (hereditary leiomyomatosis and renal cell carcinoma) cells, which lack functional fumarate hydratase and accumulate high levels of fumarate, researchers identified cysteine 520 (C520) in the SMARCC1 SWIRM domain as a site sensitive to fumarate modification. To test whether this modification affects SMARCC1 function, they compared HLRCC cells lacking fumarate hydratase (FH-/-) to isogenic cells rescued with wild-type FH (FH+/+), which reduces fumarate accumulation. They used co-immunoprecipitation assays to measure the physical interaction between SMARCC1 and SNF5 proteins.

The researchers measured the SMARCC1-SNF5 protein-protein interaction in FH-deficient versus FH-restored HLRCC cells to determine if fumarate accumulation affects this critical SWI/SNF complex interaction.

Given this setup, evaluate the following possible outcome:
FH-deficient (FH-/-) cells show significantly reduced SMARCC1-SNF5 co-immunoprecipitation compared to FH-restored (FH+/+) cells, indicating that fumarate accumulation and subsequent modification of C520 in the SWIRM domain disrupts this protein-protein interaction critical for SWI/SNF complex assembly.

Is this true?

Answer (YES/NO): NO